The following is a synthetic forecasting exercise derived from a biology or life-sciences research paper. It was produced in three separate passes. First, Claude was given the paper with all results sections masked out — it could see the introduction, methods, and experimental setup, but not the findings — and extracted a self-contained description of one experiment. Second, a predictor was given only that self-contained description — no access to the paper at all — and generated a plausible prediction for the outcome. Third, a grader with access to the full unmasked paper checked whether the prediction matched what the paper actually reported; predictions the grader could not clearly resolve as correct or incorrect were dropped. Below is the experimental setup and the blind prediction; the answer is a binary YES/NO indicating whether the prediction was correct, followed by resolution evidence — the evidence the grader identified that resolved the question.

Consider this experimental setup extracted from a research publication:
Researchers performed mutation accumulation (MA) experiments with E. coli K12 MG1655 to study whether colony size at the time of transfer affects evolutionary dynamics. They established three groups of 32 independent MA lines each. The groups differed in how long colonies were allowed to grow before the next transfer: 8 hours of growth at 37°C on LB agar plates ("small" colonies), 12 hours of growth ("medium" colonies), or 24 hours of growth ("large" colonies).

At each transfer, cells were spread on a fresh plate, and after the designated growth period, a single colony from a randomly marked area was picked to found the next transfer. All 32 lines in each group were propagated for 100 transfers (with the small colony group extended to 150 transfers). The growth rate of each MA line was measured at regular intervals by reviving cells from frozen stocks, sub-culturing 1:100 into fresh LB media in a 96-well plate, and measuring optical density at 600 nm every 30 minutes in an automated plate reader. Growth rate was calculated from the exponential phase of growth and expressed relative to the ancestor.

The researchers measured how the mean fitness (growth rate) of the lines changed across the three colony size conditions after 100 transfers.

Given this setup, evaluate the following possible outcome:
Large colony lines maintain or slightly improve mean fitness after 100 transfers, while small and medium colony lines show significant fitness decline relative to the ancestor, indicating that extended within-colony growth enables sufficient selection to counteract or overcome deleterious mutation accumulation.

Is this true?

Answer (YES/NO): NO